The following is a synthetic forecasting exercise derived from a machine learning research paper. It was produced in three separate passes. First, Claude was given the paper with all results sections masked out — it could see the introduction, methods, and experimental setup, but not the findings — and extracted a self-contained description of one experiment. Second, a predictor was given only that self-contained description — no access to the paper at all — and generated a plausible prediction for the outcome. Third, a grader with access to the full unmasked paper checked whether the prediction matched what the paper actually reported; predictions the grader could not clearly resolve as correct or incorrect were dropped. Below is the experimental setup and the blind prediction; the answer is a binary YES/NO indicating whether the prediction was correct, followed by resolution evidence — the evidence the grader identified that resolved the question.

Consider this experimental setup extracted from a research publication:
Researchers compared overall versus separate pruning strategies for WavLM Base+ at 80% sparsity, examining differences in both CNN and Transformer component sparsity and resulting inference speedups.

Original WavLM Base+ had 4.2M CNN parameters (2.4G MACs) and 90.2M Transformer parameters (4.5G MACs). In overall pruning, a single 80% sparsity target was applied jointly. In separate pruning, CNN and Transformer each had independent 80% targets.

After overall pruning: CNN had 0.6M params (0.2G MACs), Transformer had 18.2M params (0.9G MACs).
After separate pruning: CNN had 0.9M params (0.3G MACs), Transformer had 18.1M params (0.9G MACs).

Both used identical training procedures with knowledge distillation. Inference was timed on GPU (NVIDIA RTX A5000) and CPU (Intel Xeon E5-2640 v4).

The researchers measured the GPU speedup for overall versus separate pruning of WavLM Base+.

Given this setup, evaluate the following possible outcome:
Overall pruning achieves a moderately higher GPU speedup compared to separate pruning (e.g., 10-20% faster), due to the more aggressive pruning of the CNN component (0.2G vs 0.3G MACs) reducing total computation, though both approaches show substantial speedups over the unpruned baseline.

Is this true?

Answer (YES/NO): NO